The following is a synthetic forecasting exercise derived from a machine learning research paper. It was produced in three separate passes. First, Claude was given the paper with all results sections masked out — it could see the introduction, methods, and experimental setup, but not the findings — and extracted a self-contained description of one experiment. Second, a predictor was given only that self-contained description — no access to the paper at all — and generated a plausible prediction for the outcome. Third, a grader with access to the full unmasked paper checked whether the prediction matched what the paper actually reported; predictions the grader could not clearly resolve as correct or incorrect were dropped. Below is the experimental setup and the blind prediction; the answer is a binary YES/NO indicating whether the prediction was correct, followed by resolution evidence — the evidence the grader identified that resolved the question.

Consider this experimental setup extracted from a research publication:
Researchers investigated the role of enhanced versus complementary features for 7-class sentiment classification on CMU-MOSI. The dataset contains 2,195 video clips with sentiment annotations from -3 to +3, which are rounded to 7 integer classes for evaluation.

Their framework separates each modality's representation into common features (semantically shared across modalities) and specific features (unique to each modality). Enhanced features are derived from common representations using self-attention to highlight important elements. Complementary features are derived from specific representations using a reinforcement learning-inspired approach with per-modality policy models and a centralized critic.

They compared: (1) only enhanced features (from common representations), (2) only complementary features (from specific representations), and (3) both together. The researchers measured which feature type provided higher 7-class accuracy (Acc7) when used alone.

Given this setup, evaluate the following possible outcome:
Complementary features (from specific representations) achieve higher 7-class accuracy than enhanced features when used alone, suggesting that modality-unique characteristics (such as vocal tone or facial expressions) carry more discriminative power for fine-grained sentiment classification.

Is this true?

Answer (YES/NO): YES